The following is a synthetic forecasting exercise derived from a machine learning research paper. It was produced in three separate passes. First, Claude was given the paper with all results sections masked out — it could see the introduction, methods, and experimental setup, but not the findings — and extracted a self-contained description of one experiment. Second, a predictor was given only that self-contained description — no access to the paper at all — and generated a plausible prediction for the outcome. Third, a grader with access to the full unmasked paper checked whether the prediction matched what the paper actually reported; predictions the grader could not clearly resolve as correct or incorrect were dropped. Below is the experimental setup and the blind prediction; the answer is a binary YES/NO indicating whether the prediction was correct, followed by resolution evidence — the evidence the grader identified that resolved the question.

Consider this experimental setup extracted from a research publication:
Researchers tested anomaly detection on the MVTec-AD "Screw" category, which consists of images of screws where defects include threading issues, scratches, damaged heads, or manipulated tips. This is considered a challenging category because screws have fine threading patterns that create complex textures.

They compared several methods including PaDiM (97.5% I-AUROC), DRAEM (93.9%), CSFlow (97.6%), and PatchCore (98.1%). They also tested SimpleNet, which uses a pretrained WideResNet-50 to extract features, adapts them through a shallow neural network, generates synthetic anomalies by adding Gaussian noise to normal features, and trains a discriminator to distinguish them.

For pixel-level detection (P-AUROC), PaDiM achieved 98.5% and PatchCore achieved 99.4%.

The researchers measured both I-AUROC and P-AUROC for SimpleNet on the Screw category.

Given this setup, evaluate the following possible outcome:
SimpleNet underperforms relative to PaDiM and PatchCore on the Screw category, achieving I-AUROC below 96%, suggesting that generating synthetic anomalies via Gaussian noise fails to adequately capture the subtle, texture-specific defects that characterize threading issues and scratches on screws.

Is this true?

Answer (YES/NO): NO